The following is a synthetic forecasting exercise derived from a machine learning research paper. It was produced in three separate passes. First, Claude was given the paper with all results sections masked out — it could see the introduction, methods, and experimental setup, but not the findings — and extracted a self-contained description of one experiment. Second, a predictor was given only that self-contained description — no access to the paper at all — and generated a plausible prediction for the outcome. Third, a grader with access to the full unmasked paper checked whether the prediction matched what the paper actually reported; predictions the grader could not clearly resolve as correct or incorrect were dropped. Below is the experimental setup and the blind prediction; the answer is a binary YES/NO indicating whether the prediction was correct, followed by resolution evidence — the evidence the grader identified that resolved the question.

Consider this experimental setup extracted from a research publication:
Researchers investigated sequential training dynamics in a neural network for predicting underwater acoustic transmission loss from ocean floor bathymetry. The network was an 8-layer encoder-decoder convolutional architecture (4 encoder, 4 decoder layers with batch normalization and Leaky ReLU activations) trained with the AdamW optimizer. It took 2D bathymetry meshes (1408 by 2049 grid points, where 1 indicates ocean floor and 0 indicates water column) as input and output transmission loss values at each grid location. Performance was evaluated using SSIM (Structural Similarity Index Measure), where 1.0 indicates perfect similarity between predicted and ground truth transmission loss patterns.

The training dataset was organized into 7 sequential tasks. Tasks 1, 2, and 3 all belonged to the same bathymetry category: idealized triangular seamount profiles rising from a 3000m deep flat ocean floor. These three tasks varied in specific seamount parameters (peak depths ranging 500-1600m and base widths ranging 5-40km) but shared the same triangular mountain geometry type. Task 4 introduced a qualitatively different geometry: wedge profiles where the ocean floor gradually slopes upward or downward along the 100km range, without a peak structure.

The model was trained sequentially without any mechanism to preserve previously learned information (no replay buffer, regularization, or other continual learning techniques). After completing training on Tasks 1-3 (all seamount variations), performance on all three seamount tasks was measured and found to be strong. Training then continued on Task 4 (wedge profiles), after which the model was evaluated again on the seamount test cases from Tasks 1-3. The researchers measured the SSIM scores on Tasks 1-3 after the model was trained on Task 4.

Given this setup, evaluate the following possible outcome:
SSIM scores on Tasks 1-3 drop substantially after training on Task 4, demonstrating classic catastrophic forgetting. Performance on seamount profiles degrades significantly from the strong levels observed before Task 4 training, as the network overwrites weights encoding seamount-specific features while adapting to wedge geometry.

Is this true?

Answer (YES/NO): YES